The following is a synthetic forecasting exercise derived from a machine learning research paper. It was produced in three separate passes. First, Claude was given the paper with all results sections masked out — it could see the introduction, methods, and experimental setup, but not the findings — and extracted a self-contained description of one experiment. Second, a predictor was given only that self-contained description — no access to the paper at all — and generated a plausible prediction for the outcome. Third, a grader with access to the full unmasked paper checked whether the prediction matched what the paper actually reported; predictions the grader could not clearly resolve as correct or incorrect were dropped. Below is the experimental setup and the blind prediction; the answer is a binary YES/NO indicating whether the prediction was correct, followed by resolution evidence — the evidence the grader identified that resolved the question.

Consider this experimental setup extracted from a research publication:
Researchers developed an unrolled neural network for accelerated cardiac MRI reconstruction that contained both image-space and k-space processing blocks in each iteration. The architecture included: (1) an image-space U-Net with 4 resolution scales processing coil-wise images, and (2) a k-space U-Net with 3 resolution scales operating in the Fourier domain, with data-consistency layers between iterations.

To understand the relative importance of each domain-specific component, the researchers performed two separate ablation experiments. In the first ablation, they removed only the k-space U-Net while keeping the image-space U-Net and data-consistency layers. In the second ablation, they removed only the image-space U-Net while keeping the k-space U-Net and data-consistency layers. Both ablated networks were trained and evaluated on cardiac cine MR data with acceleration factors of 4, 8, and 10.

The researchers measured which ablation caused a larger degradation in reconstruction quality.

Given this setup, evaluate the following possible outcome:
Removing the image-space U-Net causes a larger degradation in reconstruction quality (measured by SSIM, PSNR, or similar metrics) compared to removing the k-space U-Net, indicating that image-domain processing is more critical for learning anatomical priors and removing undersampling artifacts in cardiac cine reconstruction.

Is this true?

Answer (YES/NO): YES